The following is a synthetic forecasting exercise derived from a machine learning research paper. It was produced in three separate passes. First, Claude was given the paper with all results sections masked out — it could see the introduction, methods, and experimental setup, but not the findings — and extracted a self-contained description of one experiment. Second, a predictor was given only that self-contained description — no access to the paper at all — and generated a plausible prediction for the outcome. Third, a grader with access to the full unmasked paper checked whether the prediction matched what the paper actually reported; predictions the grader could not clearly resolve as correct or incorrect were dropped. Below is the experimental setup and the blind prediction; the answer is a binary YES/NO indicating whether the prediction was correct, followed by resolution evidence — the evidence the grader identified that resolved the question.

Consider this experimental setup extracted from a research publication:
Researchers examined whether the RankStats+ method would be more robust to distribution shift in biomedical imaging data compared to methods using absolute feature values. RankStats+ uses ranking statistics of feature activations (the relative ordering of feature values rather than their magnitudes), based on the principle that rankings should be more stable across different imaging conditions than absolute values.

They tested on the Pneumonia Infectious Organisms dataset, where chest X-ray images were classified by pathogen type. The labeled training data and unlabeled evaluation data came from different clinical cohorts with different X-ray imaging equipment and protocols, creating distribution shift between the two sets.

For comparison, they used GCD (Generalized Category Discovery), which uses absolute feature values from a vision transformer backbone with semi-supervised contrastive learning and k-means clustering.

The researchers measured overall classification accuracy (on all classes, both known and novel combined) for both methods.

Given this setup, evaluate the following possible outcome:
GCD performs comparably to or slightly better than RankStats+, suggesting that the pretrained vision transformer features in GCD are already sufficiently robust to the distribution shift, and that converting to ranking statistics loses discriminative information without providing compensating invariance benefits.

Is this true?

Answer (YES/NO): NO